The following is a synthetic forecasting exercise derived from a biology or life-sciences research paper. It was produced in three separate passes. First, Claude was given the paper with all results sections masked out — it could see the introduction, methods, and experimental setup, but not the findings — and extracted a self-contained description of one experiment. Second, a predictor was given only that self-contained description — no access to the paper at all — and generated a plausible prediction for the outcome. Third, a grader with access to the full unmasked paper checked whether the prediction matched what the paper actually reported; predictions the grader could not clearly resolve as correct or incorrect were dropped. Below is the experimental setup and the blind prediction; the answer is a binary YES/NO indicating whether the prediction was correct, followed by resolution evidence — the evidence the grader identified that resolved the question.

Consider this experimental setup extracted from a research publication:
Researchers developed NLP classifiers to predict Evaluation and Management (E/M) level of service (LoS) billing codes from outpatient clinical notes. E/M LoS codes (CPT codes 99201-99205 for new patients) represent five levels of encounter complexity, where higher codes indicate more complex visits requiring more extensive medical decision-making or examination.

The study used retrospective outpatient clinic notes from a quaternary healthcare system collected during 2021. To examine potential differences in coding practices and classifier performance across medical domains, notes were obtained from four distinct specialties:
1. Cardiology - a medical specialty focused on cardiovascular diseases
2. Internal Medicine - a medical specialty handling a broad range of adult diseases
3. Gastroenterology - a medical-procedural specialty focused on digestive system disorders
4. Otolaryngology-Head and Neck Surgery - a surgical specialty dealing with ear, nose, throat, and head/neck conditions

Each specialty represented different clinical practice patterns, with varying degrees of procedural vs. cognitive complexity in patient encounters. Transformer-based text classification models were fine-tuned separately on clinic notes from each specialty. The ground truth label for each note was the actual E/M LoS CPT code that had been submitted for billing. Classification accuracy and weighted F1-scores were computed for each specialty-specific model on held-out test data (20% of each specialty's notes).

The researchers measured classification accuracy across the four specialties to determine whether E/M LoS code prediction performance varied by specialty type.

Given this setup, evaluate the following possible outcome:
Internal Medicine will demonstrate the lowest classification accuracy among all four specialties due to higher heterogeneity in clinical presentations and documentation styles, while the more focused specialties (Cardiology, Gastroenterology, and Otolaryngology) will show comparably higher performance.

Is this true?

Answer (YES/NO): YES